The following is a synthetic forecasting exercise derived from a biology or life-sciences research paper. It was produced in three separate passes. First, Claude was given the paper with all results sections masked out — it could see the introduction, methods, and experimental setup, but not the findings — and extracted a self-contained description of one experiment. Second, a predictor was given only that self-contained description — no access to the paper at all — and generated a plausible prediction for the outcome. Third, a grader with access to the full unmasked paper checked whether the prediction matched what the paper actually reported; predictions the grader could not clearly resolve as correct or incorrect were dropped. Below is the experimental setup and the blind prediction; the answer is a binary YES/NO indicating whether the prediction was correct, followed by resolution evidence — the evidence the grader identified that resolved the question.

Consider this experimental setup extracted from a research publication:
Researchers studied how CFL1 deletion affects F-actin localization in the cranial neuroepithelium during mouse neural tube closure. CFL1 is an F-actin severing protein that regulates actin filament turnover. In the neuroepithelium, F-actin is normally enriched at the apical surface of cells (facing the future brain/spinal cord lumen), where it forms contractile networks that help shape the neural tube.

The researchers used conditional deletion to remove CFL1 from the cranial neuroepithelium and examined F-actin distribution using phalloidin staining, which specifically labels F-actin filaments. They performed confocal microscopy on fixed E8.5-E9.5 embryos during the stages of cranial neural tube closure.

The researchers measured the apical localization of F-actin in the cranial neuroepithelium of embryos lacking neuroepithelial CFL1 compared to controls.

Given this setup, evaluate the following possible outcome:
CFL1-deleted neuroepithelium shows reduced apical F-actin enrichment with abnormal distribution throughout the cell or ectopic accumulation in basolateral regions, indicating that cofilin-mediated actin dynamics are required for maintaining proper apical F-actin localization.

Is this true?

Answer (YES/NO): YES